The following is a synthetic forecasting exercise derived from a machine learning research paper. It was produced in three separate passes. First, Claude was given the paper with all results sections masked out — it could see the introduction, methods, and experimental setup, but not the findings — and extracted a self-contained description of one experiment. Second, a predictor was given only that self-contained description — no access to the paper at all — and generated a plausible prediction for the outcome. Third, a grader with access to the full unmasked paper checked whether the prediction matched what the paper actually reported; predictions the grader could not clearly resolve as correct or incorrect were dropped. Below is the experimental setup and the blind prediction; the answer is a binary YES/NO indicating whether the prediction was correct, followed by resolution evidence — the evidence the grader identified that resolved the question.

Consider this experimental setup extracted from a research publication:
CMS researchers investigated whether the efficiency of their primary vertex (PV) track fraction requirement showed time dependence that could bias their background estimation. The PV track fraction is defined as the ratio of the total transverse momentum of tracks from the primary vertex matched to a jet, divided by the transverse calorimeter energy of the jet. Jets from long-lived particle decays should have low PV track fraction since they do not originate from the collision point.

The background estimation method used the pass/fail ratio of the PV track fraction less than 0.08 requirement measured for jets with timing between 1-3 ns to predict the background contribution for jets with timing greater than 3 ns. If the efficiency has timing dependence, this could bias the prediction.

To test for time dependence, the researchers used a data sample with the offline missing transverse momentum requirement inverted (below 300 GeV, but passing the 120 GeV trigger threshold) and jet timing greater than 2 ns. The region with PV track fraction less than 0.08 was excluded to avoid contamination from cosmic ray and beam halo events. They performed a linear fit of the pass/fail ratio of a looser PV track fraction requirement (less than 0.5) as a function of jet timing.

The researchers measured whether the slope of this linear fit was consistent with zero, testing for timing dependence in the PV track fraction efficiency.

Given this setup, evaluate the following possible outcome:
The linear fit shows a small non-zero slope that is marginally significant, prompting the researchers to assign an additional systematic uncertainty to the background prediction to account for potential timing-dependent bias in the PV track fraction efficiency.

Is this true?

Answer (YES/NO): NO